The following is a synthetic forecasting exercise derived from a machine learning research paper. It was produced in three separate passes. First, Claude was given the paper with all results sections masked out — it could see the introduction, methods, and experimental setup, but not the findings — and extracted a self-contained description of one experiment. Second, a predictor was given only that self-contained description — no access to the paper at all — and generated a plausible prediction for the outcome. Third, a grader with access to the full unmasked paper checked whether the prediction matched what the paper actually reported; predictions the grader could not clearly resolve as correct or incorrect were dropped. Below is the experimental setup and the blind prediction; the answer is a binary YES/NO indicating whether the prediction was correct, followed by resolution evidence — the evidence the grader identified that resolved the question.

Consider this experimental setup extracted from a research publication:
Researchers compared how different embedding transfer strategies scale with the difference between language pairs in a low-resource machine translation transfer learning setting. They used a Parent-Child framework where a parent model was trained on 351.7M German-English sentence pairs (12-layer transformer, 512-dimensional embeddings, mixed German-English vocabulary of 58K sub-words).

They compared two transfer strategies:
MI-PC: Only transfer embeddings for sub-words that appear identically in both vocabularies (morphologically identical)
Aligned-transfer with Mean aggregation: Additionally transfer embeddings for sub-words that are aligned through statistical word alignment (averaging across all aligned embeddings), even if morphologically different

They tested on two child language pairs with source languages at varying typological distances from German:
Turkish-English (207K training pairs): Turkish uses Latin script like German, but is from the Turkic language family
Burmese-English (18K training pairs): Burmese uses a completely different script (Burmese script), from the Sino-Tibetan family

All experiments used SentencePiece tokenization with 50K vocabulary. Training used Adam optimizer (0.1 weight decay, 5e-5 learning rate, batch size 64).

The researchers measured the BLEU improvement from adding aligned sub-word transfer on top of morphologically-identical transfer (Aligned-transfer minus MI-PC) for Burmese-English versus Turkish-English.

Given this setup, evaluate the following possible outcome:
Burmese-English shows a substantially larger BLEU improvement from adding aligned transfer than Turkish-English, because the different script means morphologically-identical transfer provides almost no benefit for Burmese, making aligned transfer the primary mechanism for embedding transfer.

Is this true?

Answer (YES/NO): YES